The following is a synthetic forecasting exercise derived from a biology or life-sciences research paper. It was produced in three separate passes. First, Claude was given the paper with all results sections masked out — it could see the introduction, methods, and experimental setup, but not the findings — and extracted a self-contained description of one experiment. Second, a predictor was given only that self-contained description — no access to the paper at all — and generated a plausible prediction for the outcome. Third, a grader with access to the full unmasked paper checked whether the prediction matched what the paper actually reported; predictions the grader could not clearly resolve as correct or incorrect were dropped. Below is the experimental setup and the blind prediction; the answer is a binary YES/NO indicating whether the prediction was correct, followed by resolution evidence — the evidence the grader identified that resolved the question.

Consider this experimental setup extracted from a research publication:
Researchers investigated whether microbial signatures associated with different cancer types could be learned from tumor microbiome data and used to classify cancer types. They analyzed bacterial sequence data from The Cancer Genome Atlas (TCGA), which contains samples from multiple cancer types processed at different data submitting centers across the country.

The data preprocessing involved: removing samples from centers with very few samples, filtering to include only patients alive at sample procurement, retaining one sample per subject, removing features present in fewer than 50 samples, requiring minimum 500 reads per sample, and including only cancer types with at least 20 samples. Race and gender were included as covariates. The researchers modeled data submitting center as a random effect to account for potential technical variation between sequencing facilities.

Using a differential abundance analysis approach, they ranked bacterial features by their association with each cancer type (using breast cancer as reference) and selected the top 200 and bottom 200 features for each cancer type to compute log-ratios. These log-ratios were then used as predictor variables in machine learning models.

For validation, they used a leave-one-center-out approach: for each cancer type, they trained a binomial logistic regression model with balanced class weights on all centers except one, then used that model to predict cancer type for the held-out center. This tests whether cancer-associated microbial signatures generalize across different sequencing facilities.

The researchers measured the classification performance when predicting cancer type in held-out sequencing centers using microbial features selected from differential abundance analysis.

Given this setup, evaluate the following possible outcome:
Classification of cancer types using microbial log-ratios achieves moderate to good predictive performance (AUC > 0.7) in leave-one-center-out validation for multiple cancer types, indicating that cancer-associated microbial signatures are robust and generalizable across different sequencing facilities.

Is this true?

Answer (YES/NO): YES